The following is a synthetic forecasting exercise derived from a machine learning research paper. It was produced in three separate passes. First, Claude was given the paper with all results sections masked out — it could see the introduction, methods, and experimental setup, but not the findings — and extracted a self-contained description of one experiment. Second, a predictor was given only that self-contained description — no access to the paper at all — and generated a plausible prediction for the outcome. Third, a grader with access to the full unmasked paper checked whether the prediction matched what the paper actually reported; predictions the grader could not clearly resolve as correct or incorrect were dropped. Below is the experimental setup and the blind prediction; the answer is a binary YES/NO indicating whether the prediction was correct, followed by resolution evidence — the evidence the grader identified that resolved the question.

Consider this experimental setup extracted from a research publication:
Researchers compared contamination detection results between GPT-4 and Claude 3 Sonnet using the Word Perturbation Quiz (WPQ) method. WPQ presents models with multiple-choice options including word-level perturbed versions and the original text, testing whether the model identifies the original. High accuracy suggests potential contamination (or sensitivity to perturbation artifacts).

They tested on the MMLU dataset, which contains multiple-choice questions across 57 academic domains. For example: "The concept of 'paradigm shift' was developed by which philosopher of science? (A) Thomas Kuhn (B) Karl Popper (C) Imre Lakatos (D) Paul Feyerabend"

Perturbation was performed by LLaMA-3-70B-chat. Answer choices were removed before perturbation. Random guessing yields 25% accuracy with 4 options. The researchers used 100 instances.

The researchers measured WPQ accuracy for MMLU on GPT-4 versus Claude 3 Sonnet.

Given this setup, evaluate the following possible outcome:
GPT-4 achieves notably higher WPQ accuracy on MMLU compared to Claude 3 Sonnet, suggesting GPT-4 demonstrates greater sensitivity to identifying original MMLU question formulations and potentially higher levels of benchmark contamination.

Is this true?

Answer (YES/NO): YES